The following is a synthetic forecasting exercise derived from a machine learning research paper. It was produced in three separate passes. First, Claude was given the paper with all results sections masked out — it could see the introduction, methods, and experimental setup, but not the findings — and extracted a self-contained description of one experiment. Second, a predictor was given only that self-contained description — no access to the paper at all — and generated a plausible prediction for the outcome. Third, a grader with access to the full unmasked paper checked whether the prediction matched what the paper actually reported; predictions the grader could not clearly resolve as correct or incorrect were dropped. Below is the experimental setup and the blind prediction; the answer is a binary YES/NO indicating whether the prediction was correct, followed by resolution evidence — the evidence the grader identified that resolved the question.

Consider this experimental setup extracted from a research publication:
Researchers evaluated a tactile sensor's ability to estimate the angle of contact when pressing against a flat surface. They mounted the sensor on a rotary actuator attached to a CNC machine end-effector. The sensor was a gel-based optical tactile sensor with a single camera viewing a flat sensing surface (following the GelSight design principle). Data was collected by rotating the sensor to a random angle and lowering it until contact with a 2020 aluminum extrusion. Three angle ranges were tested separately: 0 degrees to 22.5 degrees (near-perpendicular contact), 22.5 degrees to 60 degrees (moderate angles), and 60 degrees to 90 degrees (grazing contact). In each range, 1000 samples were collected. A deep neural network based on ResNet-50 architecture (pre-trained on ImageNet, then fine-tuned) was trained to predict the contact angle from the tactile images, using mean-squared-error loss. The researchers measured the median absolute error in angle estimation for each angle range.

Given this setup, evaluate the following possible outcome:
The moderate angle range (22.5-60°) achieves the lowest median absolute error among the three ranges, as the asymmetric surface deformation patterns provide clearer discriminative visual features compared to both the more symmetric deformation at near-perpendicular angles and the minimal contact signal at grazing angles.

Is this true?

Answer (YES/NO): NO